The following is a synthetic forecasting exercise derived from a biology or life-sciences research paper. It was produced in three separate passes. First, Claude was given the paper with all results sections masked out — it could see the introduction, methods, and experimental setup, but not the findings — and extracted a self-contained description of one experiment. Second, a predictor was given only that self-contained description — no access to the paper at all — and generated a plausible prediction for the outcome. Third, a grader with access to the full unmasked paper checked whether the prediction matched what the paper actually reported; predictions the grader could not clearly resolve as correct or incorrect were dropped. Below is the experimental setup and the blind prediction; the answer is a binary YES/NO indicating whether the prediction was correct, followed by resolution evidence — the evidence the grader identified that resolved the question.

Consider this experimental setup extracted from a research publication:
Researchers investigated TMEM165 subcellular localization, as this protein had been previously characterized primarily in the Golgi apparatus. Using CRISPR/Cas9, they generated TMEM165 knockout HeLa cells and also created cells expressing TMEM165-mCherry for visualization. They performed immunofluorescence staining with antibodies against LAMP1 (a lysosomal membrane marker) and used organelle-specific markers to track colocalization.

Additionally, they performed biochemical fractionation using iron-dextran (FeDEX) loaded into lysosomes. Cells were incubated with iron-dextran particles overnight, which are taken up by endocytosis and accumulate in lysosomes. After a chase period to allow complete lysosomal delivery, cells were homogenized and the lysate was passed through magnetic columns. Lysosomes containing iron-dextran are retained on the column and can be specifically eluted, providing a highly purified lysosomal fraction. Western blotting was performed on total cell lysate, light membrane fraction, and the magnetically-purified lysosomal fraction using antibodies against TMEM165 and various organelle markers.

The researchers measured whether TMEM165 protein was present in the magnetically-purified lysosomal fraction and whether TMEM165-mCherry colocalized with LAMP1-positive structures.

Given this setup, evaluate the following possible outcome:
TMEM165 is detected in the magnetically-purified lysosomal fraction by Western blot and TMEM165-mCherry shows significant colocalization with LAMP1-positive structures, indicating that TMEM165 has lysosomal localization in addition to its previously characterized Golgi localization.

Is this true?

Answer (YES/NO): YES